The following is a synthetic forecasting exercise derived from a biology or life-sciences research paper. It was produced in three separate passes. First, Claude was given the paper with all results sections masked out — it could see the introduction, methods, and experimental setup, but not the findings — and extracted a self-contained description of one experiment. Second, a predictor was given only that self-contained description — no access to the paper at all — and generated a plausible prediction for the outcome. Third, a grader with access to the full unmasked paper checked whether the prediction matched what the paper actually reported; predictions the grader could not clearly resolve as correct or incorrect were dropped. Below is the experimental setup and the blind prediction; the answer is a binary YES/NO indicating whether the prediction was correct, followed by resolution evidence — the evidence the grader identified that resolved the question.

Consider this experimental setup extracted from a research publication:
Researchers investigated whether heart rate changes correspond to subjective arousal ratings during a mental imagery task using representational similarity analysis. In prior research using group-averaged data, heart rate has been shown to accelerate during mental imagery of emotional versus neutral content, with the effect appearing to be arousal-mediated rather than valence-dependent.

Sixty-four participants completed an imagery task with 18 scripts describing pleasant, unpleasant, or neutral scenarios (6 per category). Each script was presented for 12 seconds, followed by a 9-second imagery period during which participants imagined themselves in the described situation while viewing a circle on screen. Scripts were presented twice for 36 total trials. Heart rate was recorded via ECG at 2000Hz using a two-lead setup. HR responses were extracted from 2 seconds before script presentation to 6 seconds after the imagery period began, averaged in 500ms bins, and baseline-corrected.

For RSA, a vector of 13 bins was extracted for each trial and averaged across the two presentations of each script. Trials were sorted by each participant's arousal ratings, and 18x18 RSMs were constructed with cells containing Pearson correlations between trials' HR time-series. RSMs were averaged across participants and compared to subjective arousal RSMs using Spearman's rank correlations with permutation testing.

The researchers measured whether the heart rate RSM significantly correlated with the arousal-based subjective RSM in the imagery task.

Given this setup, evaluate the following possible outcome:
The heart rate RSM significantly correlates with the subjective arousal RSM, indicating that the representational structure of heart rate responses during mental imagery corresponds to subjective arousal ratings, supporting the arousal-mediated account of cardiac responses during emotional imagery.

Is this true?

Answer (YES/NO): NO